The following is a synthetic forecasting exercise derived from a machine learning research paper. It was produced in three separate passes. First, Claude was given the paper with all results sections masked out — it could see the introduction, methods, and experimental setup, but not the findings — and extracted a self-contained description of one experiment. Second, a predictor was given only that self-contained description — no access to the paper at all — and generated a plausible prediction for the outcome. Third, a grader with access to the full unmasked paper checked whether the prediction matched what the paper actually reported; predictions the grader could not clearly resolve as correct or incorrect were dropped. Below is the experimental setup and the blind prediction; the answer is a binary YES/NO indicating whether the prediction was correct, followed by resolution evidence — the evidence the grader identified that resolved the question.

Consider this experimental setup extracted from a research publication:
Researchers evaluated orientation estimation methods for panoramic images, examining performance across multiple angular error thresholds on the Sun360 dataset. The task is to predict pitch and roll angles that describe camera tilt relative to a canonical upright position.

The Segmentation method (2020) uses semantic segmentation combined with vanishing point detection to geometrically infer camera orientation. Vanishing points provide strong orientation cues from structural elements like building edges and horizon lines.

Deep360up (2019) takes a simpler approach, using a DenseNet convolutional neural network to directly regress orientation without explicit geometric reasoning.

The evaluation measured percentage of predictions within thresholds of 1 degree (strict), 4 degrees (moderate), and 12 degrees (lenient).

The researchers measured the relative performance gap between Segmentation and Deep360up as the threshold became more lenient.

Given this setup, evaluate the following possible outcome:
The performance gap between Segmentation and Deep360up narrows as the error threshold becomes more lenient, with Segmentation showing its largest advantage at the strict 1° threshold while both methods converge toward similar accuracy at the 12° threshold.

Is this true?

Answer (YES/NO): NO